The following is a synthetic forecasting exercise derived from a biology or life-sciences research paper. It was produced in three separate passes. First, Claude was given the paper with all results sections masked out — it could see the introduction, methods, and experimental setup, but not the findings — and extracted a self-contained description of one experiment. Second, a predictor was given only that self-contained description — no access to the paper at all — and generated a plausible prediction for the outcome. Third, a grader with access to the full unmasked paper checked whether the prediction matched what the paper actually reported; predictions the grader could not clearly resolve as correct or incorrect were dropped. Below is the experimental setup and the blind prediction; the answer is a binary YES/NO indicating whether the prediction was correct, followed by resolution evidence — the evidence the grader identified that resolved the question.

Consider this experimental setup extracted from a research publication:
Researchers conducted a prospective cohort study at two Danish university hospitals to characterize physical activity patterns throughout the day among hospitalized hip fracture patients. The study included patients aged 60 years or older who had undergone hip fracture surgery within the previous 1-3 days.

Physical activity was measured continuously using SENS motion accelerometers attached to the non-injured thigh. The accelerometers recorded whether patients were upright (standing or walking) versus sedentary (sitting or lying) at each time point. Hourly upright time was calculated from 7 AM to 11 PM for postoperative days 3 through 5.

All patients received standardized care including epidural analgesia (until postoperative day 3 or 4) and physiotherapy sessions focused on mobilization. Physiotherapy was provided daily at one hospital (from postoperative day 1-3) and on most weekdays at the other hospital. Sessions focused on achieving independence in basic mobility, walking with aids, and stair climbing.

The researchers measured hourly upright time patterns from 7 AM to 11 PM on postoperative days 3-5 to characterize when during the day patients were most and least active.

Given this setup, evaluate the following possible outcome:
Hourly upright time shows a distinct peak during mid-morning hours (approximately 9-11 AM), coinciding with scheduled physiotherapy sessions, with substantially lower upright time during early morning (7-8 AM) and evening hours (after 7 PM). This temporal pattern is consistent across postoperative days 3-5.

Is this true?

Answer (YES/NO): NO